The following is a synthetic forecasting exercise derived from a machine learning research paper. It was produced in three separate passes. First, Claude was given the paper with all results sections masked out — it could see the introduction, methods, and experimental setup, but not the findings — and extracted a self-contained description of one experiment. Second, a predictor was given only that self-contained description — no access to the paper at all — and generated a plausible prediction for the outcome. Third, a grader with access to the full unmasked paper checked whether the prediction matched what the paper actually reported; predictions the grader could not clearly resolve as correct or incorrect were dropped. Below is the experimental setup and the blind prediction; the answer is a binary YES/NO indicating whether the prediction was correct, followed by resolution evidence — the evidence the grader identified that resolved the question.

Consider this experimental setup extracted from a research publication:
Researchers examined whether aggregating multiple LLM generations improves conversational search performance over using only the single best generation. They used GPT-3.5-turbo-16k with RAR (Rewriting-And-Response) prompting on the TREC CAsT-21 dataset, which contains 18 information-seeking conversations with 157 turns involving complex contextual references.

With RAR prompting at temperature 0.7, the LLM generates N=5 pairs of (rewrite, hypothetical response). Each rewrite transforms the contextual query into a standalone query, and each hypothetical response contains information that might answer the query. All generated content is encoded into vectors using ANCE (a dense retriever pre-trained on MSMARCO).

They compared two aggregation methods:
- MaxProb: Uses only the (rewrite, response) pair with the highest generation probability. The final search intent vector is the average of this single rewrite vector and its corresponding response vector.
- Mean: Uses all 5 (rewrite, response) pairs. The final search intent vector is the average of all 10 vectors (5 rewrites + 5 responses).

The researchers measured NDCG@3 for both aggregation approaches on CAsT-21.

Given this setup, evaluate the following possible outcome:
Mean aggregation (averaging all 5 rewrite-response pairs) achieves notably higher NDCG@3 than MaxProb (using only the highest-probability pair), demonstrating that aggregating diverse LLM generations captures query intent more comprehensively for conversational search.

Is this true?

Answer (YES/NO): YES